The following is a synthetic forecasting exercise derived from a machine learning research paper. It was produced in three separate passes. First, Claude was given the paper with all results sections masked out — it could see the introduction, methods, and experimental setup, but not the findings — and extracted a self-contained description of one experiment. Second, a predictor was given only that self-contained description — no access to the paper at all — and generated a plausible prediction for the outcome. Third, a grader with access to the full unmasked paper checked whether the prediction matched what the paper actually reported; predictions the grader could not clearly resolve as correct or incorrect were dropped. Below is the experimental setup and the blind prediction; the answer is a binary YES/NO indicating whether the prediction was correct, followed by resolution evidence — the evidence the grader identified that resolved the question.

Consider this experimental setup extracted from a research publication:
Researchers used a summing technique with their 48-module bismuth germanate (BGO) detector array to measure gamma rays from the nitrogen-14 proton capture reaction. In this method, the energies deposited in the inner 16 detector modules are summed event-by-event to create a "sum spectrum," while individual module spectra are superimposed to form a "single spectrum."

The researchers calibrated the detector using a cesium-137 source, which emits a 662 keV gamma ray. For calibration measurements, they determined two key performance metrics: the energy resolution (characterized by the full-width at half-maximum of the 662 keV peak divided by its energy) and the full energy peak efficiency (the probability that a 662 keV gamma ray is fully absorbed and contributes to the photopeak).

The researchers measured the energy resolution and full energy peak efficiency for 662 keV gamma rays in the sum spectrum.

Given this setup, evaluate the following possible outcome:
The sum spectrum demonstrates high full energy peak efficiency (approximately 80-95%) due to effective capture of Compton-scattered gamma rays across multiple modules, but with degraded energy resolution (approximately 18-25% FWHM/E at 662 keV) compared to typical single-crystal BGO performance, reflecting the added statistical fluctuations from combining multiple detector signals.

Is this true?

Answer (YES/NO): NO